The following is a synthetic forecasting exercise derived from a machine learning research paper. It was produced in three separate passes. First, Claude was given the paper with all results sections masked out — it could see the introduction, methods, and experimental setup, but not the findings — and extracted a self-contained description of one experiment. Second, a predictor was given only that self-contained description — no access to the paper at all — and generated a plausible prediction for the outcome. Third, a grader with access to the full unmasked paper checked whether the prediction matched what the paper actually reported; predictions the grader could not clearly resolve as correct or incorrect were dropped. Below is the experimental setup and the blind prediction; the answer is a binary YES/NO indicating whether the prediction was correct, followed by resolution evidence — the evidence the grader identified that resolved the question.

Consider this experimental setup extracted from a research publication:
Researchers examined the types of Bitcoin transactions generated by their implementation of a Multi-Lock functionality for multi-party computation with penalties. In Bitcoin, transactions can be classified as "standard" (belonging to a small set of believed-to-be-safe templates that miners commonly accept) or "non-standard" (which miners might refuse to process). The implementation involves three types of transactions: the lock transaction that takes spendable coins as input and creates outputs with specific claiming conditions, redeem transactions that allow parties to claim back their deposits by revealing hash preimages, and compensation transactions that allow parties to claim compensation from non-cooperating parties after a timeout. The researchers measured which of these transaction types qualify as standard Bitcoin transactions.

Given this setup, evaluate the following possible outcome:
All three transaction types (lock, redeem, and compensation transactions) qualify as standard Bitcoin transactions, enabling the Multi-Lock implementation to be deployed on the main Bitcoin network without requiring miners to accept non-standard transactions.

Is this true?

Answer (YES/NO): NO